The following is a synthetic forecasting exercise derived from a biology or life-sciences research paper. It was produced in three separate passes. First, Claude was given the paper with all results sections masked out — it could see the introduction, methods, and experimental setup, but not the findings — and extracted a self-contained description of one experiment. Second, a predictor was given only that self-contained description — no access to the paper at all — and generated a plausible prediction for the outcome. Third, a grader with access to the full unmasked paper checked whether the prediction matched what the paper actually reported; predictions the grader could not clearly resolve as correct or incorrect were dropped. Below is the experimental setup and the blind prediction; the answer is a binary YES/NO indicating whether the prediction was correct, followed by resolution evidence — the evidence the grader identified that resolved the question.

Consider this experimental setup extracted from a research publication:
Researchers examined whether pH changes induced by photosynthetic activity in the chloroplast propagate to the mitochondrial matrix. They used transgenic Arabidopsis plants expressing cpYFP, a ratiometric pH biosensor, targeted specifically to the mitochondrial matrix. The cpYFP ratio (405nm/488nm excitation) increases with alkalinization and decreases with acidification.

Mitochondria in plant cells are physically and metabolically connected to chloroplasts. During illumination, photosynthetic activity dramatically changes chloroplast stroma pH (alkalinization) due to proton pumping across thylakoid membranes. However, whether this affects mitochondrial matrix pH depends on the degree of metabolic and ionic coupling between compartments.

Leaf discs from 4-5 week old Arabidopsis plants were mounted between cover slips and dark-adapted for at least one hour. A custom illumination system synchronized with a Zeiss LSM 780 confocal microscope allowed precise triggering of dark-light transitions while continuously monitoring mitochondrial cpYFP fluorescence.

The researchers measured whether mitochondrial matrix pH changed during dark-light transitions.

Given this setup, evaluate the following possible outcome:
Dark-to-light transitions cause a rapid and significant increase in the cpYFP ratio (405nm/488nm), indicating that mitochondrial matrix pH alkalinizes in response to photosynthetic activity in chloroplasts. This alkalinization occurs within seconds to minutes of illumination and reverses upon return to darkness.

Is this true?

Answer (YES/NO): YES